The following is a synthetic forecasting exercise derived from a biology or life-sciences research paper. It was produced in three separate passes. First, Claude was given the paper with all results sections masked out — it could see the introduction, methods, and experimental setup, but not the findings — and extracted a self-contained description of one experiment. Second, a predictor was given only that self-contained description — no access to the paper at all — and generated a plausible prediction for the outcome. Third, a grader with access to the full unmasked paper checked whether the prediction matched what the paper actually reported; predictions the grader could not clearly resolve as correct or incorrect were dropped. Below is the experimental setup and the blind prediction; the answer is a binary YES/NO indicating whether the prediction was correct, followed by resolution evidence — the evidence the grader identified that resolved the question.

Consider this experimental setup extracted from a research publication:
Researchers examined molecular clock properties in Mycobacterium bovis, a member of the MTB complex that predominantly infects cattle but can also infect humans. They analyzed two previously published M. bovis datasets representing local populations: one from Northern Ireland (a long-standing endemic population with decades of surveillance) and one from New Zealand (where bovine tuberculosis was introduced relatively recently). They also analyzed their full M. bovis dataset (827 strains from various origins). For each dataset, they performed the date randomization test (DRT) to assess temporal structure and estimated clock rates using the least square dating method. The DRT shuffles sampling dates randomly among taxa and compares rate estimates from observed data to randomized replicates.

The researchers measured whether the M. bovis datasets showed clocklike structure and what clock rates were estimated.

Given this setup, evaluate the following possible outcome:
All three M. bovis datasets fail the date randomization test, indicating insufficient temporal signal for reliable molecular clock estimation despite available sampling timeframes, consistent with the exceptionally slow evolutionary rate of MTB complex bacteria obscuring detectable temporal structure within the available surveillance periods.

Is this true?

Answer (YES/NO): NO